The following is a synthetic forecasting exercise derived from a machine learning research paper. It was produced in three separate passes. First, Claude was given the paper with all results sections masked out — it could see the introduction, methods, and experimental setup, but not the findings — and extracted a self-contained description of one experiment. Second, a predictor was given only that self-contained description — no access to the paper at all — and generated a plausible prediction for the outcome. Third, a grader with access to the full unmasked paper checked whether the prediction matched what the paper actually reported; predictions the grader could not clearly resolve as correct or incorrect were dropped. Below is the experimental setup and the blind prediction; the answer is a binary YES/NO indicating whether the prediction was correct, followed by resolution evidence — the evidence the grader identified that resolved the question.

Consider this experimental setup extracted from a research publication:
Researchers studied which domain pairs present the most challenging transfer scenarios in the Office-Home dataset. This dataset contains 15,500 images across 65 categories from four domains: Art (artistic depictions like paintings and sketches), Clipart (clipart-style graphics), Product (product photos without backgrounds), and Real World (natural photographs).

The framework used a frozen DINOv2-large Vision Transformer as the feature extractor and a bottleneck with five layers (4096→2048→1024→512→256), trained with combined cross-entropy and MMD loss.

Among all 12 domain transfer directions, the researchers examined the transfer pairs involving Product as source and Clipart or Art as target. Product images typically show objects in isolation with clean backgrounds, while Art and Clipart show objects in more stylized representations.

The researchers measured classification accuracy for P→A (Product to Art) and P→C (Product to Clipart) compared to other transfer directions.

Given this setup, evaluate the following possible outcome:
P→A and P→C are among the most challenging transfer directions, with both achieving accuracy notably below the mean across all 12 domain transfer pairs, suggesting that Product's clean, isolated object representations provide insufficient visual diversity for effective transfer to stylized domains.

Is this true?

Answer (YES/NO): YES